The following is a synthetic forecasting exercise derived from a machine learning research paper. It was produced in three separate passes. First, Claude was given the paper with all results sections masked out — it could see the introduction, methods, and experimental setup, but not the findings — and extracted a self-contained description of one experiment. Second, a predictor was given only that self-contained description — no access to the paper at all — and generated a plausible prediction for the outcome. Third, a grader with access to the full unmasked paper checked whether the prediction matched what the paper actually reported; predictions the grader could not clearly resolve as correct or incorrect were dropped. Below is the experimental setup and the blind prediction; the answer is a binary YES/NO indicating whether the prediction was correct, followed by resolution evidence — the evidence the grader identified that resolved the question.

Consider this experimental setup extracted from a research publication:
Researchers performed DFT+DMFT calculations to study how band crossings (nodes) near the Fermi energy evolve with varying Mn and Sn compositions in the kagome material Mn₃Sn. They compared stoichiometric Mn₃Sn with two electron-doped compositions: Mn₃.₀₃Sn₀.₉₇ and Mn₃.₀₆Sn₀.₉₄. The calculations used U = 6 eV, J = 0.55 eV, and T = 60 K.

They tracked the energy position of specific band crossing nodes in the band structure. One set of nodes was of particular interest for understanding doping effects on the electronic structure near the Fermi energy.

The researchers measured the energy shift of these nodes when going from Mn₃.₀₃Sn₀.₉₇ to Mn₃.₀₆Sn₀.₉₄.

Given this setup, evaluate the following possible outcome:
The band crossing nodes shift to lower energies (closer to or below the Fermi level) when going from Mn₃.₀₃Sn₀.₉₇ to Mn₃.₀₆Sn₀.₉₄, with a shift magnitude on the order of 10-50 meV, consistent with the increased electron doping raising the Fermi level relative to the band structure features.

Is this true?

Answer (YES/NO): NO